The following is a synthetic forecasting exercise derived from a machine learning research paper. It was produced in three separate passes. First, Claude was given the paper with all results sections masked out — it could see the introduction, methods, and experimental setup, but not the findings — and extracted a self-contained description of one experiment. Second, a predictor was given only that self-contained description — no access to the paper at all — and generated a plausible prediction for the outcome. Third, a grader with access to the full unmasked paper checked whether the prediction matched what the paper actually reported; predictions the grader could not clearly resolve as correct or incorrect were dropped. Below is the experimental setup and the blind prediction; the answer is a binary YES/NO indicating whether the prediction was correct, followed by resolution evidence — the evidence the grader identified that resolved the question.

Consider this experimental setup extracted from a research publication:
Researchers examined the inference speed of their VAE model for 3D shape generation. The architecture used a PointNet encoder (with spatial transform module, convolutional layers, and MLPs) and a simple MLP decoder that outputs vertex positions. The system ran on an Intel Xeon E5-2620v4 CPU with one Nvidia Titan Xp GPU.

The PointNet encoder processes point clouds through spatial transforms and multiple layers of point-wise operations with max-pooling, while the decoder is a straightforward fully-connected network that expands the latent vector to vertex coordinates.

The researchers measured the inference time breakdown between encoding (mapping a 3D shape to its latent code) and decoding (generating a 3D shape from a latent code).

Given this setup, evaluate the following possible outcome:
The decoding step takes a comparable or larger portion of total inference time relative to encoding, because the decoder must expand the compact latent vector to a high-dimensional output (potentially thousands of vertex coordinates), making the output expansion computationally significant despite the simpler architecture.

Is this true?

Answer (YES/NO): NO